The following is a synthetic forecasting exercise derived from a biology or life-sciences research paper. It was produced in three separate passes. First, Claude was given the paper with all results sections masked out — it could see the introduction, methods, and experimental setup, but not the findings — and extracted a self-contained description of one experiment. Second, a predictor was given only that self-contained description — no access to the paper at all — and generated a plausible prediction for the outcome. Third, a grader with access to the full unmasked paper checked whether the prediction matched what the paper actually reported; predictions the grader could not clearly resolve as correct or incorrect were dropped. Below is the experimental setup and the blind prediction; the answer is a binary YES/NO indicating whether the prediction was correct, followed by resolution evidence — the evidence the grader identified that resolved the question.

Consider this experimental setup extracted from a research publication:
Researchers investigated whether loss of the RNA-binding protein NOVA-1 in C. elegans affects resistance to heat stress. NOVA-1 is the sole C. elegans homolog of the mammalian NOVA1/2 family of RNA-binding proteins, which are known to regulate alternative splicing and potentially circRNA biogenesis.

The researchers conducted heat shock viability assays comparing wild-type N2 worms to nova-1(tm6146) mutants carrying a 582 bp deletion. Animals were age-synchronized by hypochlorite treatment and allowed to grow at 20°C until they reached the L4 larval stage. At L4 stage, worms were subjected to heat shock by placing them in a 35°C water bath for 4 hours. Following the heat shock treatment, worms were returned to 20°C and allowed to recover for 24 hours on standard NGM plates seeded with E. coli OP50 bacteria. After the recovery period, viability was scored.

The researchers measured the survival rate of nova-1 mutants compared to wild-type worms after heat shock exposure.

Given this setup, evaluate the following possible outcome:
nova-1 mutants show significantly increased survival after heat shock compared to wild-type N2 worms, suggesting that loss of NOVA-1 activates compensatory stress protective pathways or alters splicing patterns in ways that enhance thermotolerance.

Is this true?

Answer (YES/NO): YES